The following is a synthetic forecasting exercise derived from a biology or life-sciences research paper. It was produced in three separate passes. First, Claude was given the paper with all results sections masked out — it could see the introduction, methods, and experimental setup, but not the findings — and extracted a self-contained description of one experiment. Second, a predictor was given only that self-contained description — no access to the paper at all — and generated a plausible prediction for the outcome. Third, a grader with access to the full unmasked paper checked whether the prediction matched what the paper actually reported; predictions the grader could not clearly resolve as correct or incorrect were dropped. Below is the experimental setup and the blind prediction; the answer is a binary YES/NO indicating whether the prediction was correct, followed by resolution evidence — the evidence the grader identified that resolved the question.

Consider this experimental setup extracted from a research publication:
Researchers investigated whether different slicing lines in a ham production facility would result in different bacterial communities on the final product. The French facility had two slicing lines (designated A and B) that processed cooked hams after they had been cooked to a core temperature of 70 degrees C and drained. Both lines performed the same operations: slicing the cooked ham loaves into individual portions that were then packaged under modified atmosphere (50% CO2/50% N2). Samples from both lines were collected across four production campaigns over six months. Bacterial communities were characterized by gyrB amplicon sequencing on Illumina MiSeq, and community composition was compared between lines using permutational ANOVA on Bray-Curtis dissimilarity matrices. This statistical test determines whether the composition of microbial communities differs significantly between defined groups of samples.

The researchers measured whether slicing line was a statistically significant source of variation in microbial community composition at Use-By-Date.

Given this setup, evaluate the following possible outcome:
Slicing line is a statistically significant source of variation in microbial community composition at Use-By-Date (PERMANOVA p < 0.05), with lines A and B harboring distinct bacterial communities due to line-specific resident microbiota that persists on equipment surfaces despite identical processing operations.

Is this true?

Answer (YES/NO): YES